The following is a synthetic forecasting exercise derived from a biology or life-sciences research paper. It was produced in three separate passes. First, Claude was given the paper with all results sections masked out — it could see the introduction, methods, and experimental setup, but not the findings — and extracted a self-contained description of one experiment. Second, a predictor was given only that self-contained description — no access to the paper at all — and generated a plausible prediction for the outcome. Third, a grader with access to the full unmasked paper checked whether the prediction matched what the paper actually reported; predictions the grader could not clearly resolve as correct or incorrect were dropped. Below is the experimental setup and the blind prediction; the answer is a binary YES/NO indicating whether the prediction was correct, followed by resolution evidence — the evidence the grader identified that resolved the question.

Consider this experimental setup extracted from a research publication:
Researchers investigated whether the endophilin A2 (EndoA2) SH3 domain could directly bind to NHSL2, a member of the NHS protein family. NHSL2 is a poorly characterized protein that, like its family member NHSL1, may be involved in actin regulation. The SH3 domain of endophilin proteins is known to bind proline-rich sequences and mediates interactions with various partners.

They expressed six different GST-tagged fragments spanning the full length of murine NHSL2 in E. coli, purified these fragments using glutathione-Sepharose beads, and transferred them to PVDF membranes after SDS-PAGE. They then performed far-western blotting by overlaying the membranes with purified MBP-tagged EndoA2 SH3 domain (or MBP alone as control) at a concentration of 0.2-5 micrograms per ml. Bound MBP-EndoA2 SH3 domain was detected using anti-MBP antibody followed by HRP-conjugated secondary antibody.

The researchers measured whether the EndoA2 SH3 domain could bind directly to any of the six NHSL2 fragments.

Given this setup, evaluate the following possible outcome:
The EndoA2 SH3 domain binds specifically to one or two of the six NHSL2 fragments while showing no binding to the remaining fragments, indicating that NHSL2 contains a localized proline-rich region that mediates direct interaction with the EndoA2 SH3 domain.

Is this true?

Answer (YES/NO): NO